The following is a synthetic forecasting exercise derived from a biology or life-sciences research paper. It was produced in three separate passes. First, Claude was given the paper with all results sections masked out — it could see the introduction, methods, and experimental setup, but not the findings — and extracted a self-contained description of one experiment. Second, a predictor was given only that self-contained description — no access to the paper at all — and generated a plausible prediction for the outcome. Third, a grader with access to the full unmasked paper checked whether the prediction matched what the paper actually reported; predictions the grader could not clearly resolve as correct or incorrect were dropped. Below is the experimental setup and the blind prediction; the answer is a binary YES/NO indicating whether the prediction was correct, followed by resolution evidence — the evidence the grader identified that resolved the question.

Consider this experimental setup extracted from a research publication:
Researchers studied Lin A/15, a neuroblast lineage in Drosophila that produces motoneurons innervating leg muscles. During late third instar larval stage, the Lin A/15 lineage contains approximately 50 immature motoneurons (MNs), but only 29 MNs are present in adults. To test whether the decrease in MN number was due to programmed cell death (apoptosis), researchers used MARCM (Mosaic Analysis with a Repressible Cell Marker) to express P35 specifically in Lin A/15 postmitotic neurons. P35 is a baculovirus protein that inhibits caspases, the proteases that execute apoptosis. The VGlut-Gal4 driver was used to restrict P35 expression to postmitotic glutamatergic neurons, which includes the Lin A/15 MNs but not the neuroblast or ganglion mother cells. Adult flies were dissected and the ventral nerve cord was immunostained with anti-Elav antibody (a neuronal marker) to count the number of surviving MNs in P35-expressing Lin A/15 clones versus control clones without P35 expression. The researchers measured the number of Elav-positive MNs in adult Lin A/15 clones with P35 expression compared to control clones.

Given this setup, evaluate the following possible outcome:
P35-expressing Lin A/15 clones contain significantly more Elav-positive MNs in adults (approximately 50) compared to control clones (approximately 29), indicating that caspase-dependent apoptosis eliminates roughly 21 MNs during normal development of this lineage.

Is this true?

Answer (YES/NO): NO